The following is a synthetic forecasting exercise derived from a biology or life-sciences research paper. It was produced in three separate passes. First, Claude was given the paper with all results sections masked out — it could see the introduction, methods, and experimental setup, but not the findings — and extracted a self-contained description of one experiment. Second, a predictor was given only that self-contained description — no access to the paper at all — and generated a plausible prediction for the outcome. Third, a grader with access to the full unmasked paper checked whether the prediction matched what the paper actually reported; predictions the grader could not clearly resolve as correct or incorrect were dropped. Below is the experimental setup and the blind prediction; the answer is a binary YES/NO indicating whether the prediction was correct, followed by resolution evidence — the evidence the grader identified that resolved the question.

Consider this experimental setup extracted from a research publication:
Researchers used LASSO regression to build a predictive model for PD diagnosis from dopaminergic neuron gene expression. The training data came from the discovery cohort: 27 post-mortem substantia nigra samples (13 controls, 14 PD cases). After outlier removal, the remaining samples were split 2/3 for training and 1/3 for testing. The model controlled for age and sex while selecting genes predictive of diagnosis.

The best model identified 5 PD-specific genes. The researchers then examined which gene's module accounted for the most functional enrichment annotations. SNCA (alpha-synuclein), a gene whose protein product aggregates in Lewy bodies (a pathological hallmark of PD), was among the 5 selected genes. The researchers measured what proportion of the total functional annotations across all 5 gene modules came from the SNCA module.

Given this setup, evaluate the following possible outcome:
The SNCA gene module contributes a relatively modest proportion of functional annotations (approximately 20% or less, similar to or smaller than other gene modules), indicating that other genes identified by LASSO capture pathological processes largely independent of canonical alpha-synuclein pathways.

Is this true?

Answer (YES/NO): NO